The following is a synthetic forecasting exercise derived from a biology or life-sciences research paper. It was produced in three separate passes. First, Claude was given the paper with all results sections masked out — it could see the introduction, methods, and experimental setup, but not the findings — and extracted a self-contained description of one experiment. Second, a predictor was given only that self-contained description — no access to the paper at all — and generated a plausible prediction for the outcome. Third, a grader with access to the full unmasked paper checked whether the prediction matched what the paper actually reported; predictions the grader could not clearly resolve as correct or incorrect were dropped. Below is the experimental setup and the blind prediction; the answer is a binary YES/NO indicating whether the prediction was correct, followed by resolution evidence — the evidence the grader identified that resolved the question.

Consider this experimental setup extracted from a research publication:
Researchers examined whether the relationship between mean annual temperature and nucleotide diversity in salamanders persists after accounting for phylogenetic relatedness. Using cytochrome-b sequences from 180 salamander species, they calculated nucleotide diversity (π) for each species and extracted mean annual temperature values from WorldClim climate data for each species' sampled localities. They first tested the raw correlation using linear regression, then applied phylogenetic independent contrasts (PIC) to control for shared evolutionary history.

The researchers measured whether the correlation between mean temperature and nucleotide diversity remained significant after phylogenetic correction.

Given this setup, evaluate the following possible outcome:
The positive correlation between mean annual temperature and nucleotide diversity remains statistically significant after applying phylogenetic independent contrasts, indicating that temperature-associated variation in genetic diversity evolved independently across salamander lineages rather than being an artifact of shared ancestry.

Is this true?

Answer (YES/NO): NO